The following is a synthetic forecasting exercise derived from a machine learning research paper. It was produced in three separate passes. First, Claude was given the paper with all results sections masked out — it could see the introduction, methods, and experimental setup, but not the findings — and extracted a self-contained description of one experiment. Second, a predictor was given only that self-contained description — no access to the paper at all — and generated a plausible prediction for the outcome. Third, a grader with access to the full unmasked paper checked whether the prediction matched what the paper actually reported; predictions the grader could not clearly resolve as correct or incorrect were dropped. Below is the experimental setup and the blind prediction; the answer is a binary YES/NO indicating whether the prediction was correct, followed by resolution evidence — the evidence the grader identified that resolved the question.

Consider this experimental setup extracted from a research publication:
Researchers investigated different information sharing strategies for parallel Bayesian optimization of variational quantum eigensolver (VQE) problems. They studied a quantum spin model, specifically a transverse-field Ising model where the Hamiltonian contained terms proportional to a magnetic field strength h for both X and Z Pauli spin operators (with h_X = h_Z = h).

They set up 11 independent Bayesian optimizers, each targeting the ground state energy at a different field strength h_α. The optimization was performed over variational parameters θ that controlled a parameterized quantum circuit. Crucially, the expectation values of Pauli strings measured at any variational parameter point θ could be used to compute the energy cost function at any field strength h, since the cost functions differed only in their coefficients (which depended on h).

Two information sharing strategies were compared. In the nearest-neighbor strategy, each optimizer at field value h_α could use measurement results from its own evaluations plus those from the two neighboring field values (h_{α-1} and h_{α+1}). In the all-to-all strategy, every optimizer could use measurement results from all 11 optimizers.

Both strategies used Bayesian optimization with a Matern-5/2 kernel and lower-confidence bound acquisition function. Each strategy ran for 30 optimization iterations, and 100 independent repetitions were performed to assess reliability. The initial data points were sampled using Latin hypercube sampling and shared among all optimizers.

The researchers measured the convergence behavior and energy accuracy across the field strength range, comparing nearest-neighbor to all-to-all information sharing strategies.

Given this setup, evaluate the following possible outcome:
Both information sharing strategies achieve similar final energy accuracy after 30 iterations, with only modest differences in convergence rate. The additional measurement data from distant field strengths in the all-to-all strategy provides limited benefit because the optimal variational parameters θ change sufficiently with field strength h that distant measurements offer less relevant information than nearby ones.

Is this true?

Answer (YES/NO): NO